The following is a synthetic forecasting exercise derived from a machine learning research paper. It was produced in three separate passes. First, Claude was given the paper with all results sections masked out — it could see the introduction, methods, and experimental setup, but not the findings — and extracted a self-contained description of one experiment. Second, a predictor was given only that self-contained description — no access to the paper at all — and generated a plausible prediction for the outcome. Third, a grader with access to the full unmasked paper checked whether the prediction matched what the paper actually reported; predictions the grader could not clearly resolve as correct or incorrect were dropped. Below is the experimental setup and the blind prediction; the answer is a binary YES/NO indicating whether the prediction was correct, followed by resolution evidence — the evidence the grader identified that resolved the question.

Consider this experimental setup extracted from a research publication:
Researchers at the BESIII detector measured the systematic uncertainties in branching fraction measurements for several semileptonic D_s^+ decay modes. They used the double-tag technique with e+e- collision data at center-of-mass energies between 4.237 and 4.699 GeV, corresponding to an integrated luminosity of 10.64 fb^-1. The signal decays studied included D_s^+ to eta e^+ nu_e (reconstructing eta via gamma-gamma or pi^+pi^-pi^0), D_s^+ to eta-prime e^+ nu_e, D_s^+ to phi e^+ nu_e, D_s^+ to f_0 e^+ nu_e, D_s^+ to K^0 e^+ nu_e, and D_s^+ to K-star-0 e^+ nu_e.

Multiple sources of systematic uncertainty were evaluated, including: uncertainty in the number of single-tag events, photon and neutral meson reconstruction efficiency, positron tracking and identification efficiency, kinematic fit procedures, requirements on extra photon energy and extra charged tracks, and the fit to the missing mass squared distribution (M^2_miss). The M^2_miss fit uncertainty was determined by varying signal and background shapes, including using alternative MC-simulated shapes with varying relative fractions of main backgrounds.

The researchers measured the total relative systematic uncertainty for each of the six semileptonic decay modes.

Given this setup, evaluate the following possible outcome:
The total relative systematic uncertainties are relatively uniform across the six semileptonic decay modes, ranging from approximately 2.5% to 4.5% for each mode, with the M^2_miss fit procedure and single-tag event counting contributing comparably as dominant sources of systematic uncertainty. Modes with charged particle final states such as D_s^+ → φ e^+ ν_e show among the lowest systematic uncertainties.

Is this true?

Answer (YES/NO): NO